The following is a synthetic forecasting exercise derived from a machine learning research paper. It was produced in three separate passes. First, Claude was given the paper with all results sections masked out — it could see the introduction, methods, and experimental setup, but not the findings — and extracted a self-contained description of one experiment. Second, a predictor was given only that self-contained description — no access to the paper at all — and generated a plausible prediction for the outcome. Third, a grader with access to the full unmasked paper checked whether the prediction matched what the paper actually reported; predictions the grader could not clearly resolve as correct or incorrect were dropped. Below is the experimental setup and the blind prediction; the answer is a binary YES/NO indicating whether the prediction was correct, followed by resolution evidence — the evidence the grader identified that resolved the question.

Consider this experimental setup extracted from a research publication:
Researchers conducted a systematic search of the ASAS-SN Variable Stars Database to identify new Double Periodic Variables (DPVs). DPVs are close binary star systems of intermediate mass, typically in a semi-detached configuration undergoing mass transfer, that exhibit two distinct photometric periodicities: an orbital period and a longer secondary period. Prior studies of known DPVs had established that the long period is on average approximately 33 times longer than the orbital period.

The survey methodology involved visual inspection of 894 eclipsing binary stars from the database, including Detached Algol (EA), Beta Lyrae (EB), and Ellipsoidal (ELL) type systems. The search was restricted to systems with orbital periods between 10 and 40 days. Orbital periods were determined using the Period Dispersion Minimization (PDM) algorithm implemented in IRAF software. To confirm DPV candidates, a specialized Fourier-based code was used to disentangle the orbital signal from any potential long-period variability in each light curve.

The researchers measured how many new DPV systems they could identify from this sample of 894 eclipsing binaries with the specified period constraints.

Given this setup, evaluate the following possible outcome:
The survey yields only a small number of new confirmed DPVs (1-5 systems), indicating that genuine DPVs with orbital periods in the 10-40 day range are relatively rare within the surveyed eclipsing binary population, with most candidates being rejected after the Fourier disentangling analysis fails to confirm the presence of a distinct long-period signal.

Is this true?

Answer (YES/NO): NO